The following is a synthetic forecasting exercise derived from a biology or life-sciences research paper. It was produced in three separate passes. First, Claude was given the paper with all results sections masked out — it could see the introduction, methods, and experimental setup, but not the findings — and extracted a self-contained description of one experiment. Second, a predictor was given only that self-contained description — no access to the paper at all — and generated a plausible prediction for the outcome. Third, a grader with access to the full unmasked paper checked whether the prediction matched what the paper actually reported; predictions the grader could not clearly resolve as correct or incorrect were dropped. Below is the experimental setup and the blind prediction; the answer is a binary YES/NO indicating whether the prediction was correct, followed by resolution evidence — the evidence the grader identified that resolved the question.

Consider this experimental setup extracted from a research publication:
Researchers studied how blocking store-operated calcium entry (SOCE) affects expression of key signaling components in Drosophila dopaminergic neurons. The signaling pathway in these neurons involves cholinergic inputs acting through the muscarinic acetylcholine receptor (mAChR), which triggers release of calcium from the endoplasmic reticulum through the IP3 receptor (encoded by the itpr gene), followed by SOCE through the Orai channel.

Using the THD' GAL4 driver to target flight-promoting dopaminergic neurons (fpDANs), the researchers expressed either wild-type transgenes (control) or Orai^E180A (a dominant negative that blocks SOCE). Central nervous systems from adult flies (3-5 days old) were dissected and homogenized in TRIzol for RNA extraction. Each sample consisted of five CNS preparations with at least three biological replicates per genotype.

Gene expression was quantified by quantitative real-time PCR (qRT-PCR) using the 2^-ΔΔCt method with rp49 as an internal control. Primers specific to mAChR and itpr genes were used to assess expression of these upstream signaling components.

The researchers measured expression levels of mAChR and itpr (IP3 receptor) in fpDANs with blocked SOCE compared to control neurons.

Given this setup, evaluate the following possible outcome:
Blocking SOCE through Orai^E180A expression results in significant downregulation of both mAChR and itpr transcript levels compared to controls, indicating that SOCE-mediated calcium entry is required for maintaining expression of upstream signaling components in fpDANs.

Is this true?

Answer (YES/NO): YES